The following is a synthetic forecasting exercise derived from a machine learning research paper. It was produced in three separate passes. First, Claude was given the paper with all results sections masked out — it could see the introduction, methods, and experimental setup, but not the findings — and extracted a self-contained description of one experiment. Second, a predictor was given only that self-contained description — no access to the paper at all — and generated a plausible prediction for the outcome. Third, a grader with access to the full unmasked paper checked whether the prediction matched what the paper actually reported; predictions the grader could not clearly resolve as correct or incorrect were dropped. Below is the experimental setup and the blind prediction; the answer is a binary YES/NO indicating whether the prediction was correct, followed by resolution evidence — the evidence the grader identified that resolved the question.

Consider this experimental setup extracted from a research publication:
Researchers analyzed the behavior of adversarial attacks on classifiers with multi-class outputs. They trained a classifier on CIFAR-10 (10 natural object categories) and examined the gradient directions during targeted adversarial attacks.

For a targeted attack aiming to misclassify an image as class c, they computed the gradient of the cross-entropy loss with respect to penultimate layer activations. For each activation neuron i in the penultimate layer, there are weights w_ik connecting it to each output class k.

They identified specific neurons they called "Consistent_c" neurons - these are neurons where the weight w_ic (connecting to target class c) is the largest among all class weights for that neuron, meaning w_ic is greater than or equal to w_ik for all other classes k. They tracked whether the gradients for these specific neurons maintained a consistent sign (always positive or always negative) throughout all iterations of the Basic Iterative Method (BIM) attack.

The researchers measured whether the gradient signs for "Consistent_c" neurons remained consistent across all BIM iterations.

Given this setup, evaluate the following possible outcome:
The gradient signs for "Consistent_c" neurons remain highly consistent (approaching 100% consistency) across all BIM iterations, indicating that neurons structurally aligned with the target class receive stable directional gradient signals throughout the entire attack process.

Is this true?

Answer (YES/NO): YES